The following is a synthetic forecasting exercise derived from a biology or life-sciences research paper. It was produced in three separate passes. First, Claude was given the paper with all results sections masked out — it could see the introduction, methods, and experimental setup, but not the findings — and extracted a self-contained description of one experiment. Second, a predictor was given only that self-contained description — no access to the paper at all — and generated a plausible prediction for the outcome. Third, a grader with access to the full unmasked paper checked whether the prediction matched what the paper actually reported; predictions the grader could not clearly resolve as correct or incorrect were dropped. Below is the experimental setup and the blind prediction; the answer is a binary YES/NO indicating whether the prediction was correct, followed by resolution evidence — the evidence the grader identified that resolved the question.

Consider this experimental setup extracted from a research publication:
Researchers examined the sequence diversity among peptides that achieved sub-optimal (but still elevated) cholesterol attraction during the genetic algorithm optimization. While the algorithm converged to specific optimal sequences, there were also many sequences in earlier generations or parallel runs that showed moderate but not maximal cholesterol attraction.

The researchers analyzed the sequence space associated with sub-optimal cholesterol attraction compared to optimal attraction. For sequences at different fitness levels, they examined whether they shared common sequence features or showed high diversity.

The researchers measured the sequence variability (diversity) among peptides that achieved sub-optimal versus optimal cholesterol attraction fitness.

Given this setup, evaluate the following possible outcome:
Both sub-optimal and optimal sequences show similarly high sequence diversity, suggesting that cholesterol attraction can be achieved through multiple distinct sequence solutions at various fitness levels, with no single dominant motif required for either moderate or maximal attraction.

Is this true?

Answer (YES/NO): NO